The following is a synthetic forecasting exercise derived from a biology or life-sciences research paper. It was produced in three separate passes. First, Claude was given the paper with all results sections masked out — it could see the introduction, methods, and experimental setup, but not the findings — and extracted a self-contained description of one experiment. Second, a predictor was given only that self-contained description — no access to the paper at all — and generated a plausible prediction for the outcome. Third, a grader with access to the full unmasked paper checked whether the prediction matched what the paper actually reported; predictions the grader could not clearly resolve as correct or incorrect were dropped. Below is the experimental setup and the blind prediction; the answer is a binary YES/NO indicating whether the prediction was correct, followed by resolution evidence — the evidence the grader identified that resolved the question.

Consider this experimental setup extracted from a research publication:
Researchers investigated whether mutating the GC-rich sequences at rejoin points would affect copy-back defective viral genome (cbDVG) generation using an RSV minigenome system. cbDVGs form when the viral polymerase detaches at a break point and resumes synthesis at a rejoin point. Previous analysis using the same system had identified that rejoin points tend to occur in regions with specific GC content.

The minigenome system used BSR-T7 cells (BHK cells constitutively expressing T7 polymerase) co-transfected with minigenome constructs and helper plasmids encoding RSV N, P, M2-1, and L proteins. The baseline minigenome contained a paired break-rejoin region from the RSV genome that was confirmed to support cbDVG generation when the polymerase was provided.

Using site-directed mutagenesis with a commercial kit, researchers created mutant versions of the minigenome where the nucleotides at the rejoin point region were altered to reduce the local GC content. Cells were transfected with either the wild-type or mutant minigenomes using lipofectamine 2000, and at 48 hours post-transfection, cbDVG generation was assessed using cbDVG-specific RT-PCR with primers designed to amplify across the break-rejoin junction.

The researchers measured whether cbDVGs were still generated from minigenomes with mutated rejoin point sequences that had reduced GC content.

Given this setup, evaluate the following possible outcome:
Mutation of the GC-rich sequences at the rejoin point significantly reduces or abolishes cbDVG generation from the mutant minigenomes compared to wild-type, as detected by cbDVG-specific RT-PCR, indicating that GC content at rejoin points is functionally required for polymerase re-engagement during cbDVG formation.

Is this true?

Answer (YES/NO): NO